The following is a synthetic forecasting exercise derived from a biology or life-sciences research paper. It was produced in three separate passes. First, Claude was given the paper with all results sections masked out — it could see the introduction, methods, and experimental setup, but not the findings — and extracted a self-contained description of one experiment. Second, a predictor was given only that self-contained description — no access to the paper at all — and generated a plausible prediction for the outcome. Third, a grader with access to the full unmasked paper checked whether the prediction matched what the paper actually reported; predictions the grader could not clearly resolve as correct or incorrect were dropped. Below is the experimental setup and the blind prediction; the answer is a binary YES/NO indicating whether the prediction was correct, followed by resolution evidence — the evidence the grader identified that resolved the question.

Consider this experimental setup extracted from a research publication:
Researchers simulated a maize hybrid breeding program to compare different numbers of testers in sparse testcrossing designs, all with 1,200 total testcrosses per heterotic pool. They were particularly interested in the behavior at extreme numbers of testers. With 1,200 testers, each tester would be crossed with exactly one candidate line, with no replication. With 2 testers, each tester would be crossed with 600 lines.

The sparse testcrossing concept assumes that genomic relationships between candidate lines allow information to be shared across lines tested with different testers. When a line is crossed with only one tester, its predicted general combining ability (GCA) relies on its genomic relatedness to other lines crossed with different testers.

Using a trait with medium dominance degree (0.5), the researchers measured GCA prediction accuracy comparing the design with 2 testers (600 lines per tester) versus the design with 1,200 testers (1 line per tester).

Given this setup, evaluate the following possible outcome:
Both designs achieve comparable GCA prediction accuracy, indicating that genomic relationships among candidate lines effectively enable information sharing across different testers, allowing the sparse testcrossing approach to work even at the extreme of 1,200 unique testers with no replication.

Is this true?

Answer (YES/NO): YES